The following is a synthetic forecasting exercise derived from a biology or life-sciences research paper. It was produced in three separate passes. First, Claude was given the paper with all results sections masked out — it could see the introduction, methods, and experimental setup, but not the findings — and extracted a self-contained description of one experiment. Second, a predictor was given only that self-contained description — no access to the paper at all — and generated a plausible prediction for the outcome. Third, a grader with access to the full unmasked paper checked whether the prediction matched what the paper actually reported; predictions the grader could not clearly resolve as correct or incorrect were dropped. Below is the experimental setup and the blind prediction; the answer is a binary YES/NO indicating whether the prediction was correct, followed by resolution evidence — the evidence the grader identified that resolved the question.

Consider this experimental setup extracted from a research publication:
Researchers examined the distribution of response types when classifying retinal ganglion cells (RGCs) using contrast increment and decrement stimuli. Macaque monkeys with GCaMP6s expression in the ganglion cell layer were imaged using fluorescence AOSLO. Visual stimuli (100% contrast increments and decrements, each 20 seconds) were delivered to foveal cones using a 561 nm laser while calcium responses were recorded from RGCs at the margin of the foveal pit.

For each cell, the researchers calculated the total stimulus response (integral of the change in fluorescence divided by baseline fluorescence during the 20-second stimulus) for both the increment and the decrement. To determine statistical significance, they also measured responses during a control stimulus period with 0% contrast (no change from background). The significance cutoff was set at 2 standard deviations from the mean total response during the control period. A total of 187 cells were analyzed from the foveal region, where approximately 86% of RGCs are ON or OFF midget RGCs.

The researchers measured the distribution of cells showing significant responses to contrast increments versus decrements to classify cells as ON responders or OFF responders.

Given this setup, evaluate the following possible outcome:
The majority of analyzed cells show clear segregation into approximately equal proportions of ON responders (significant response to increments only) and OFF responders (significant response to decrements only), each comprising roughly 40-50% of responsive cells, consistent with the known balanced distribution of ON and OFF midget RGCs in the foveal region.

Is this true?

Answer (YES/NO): NO